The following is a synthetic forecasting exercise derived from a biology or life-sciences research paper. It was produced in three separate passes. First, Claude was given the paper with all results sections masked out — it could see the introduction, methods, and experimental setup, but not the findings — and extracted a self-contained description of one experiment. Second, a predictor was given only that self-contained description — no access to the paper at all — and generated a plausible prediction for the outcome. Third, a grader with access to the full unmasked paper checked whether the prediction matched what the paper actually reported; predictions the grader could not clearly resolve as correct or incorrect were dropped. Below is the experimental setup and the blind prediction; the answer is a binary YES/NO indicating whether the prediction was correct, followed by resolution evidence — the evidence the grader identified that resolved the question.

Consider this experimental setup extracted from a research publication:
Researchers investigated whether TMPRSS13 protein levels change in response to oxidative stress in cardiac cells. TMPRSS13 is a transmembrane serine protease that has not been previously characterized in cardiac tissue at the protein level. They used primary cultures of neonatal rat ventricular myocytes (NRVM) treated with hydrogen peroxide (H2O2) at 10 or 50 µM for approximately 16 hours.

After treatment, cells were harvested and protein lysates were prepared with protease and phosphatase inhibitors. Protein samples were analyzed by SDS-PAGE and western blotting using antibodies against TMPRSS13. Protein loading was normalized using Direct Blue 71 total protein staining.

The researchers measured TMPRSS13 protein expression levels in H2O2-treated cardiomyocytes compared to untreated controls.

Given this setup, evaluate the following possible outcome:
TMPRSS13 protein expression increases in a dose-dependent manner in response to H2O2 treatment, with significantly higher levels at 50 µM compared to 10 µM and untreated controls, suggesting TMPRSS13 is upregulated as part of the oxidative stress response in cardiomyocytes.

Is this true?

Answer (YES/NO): YES